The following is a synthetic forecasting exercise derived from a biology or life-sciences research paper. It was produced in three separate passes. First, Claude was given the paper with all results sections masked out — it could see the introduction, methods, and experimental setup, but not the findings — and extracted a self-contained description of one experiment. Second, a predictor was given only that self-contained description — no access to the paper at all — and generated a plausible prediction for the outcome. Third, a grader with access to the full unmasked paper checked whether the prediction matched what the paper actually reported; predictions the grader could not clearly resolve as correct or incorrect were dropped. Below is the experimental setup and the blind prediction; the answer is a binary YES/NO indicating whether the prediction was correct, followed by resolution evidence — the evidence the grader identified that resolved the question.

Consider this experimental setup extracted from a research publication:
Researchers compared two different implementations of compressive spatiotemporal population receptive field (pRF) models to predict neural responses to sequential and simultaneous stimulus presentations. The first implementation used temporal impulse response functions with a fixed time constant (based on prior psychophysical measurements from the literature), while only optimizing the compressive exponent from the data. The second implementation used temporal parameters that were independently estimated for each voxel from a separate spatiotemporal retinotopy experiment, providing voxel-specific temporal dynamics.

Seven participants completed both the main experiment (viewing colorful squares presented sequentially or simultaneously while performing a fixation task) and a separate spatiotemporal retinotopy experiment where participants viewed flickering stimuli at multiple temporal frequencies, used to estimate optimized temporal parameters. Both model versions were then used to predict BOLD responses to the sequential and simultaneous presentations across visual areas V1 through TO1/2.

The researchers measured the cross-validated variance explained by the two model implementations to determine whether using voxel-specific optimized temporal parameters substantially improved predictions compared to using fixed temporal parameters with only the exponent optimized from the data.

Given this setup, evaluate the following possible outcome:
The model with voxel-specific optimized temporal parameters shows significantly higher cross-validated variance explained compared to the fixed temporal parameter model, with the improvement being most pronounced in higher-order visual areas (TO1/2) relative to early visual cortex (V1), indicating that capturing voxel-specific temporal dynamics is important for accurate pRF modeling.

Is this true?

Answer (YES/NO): NO